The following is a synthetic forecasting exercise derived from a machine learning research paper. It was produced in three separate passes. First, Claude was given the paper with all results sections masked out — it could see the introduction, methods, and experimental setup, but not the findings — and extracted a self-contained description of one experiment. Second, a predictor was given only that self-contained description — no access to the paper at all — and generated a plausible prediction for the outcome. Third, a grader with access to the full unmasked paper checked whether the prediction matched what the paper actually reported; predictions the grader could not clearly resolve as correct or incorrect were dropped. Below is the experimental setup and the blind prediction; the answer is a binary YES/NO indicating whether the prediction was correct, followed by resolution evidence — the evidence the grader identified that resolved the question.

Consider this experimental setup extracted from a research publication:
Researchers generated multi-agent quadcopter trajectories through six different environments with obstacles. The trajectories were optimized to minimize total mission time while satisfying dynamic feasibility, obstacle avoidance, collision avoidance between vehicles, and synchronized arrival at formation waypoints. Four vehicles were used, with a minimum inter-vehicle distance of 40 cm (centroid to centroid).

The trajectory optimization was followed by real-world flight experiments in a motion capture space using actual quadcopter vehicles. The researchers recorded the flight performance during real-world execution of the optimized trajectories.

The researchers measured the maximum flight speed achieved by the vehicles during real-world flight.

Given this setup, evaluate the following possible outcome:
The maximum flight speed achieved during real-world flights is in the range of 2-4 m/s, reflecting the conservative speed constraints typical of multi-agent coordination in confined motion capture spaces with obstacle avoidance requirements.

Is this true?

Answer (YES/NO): NO